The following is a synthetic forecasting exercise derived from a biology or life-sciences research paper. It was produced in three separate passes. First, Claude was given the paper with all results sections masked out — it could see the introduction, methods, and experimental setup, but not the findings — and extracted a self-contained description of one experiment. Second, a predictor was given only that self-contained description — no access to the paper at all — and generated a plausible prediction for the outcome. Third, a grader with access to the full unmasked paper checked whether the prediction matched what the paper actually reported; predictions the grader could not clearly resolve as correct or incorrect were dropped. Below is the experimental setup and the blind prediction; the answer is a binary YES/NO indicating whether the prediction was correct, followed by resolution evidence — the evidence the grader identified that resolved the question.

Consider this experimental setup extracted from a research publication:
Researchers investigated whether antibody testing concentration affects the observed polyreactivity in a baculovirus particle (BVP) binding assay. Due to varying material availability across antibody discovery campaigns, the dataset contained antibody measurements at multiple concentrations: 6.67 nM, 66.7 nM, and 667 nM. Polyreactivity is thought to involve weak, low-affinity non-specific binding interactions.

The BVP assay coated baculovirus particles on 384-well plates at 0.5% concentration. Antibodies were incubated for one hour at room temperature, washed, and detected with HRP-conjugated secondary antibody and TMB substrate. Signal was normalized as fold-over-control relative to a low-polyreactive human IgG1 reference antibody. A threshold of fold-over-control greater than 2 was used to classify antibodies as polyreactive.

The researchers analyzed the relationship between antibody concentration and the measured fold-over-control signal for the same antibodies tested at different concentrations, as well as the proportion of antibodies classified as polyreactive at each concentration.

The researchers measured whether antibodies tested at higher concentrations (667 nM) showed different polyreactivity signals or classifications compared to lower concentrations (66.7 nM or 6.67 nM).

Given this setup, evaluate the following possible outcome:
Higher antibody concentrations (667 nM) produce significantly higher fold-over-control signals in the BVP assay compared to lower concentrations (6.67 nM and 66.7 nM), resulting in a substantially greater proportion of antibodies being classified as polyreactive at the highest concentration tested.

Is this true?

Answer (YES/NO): YES